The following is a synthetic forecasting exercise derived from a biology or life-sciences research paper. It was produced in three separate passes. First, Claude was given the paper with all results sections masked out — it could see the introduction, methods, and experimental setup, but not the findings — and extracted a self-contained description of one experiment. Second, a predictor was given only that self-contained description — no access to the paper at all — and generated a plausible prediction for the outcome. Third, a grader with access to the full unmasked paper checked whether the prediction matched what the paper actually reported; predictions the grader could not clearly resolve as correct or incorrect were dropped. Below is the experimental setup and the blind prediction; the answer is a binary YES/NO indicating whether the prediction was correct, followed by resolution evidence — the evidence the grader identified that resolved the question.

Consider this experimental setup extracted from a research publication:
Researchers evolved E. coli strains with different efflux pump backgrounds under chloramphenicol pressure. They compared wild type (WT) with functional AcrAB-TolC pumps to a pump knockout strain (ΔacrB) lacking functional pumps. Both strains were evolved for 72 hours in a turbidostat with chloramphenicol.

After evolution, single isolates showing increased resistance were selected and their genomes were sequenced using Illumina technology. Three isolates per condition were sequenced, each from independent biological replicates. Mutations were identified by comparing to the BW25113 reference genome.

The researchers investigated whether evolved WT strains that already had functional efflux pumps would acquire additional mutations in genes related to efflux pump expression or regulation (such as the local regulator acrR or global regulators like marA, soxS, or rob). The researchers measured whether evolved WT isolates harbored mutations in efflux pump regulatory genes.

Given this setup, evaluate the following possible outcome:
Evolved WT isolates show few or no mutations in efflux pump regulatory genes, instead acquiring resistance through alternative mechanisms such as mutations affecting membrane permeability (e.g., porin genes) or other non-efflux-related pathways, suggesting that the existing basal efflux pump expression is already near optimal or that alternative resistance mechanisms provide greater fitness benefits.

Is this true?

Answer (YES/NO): NO